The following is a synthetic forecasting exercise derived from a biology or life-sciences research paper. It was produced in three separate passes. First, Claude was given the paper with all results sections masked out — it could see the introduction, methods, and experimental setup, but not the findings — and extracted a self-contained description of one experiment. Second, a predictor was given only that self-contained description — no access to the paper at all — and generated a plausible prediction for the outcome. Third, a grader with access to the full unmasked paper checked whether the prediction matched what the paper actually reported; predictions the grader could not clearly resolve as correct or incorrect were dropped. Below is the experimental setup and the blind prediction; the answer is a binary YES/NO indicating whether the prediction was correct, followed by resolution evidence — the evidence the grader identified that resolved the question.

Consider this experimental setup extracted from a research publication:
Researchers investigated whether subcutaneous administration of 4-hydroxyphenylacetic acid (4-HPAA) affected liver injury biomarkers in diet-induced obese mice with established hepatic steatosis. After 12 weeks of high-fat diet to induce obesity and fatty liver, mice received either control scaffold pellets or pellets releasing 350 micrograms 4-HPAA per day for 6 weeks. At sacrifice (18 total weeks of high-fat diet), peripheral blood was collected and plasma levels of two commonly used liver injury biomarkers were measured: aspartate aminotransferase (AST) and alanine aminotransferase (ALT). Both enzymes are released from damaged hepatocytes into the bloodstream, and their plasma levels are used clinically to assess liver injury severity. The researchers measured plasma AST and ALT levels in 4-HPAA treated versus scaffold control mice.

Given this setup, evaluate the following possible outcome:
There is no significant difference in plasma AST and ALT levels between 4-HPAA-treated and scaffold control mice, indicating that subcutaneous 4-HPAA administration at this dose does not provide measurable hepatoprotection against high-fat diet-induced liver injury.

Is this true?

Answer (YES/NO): NO